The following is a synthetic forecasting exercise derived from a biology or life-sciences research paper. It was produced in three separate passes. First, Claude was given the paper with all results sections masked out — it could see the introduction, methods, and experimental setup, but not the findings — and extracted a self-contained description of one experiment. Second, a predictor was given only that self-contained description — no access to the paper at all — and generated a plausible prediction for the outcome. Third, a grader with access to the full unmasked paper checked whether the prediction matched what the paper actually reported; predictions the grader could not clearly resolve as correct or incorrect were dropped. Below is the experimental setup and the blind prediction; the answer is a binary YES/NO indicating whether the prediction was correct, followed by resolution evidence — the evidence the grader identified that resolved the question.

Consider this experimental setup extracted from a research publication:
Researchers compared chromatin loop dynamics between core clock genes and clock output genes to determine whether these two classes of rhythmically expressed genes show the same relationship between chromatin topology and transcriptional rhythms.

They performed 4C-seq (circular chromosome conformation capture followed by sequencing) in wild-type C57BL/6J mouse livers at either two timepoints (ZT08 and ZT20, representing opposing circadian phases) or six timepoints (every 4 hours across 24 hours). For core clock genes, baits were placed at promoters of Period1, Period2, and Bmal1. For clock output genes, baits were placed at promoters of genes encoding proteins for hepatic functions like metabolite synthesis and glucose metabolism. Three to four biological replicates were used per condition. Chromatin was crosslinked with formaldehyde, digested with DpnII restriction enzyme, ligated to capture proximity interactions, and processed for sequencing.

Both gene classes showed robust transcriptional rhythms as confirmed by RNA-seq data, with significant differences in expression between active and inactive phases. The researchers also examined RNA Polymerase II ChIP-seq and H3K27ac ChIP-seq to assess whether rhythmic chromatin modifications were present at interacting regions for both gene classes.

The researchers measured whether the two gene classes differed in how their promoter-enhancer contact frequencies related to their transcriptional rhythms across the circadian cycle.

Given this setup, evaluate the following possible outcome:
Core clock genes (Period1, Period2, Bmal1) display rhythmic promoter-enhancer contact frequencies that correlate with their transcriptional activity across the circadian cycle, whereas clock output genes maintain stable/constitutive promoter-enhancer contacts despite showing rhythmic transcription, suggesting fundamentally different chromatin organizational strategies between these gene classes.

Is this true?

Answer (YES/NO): NO